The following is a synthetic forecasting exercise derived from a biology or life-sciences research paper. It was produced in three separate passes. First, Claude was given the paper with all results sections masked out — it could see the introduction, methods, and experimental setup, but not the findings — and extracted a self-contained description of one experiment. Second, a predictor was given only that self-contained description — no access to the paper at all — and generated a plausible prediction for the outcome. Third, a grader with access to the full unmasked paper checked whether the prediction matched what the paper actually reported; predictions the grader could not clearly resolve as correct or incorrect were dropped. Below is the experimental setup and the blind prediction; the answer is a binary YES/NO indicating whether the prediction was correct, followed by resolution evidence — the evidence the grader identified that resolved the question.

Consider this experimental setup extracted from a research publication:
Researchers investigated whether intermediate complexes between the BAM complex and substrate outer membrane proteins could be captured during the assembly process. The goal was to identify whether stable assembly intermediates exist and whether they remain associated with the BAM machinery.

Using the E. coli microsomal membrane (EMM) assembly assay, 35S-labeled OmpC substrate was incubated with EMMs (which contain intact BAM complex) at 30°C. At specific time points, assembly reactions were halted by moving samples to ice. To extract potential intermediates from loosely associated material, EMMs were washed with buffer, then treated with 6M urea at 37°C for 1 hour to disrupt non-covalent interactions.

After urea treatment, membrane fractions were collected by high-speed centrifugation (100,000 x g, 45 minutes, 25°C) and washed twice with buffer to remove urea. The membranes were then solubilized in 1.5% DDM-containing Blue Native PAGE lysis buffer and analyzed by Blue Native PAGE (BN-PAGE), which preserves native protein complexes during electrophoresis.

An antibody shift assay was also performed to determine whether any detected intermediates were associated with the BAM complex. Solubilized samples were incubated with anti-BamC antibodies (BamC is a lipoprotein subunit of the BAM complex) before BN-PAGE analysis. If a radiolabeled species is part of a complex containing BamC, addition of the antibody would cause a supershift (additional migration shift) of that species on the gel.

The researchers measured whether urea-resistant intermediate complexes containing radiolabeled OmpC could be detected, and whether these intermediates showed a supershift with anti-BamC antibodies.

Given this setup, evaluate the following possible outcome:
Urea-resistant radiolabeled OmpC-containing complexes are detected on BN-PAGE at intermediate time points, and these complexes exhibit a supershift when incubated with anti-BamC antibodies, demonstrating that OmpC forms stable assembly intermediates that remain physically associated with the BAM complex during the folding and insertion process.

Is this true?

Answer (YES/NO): NO